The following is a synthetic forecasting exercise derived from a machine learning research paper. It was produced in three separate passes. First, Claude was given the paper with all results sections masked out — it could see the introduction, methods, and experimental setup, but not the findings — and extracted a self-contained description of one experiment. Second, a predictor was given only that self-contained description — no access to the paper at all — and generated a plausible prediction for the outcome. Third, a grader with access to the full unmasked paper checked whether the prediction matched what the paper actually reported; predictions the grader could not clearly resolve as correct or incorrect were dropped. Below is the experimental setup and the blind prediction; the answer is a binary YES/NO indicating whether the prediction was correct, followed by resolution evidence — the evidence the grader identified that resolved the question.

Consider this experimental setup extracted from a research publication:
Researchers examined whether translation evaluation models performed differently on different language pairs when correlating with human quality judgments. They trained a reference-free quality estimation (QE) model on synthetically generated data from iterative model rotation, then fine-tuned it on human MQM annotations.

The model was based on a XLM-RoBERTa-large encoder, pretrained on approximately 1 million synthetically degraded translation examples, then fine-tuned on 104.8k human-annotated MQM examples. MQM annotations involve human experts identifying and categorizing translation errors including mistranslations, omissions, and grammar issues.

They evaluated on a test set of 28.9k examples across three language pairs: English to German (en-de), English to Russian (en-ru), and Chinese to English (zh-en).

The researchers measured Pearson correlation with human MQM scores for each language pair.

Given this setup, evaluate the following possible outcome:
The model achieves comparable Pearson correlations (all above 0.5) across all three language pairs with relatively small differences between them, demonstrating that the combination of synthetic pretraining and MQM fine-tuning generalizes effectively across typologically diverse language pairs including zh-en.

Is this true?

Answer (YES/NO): NO